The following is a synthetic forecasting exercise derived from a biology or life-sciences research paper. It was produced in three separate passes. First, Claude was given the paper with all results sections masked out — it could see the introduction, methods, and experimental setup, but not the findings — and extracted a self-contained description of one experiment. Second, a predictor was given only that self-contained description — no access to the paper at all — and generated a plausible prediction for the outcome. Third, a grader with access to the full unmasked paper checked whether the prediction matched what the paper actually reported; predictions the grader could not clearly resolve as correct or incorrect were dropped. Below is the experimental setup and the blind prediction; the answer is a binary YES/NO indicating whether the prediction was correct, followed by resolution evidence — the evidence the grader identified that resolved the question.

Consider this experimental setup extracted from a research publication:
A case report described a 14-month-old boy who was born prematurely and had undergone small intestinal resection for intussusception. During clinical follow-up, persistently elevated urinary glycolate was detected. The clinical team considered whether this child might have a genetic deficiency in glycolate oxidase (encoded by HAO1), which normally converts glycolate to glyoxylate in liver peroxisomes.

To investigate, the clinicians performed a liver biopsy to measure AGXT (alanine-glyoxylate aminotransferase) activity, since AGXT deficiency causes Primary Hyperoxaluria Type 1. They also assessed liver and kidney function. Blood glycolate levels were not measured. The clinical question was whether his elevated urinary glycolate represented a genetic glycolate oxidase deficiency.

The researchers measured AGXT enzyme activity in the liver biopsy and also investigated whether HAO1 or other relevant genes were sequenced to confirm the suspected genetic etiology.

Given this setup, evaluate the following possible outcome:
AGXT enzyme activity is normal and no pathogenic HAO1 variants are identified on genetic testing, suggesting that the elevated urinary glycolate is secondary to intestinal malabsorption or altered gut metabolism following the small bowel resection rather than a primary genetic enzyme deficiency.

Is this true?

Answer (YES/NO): NO